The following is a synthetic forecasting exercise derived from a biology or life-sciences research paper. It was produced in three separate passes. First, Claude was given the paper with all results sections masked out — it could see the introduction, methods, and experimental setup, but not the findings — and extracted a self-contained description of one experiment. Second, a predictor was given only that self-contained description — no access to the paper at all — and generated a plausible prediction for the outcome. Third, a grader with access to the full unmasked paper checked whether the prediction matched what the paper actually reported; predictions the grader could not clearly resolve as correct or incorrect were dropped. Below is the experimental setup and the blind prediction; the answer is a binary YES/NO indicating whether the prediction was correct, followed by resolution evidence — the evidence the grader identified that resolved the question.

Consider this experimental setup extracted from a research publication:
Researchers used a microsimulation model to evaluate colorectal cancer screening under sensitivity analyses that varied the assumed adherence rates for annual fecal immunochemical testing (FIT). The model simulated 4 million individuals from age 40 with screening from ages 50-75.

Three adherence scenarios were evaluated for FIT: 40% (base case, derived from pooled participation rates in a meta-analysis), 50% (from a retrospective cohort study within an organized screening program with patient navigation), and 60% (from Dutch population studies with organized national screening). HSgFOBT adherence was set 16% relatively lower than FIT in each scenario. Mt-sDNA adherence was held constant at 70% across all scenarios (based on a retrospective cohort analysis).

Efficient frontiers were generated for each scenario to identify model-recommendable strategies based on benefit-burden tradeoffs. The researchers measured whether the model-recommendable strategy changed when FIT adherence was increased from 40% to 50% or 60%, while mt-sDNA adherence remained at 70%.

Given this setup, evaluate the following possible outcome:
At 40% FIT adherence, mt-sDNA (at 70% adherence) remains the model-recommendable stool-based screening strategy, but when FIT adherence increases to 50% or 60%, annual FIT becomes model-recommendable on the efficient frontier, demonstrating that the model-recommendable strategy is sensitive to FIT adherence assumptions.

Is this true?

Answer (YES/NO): NO